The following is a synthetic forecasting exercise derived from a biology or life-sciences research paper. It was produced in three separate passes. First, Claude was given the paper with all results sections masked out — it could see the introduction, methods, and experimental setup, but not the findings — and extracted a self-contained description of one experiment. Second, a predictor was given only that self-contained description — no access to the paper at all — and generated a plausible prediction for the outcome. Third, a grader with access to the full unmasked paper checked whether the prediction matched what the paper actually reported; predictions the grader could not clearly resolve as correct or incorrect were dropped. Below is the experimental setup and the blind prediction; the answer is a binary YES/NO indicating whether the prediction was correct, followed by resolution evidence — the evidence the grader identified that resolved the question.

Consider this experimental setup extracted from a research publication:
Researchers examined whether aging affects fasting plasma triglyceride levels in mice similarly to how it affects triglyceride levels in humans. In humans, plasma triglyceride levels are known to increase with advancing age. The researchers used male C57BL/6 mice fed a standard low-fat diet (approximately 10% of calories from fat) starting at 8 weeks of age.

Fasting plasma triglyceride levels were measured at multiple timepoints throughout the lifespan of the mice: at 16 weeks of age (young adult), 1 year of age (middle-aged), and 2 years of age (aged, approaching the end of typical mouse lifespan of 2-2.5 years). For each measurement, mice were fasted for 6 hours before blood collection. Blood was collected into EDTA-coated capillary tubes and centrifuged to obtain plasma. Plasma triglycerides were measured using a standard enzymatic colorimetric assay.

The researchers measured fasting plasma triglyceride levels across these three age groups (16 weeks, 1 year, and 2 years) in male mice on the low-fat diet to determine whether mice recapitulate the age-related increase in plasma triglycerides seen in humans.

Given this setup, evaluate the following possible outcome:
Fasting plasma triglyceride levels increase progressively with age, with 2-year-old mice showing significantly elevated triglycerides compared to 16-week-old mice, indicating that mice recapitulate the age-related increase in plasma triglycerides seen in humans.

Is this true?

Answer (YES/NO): NO